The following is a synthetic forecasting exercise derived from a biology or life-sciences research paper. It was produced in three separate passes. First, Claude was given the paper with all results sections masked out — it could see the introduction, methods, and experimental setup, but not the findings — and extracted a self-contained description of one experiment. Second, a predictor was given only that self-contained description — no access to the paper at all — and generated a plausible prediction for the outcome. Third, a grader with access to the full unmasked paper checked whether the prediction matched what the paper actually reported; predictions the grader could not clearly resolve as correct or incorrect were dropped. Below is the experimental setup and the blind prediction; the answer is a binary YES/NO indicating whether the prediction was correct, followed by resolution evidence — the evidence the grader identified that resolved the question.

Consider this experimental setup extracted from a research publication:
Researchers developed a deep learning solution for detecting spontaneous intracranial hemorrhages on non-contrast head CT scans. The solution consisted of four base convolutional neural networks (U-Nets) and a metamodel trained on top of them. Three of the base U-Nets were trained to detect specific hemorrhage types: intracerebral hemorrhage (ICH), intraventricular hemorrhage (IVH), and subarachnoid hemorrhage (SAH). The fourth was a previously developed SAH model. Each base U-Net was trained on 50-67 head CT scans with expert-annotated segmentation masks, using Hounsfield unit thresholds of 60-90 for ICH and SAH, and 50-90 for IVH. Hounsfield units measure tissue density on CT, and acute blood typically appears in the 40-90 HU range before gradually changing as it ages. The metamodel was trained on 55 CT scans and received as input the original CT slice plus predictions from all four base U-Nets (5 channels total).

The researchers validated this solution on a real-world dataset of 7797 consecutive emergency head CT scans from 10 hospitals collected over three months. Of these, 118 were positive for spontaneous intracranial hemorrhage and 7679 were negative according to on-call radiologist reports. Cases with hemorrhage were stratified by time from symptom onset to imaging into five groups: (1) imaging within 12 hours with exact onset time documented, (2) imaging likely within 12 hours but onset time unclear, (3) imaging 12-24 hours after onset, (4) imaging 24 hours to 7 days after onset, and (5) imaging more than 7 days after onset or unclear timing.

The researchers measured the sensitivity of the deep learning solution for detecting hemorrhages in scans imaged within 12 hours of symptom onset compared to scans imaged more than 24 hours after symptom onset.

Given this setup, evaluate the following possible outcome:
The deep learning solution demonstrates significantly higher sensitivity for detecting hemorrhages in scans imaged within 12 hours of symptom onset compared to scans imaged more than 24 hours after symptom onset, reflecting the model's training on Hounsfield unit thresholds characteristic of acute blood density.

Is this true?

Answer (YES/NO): YES